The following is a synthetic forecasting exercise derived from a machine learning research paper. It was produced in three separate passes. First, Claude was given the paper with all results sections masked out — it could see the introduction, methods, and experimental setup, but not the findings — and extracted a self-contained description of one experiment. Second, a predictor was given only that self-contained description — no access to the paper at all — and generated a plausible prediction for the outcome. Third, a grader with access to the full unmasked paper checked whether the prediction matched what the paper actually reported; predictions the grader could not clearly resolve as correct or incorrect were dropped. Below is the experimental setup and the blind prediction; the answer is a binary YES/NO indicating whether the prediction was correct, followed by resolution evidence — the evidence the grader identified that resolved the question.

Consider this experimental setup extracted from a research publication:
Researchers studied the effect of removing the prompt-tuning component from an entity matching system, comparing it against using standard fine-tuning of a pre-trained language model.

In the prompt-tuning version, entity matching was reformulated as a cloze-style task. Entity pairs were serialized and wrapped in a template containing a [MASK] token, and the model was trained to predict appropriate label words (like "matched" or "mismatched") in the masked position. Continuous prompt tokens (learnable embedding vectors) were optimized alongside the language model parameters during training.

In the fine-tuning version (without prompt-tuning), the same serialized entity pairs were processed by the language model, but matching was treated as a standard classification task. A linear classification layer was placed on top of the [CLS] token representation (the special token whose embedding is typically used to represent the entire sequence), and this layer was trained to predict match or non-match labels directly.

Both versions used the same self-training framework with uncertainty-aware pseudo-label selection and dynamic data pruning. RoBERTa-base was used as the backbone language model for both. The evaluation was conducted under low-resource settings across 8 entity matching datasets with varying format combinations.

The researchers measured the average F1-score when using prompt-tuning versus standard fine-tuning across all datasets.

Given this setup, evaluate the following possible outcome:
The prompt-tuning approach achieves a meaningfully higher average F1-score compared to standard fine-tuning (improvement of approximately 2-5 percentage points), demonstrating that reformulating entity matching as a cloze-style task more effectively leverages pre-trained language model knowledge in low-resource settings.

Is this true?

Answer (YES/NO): NO